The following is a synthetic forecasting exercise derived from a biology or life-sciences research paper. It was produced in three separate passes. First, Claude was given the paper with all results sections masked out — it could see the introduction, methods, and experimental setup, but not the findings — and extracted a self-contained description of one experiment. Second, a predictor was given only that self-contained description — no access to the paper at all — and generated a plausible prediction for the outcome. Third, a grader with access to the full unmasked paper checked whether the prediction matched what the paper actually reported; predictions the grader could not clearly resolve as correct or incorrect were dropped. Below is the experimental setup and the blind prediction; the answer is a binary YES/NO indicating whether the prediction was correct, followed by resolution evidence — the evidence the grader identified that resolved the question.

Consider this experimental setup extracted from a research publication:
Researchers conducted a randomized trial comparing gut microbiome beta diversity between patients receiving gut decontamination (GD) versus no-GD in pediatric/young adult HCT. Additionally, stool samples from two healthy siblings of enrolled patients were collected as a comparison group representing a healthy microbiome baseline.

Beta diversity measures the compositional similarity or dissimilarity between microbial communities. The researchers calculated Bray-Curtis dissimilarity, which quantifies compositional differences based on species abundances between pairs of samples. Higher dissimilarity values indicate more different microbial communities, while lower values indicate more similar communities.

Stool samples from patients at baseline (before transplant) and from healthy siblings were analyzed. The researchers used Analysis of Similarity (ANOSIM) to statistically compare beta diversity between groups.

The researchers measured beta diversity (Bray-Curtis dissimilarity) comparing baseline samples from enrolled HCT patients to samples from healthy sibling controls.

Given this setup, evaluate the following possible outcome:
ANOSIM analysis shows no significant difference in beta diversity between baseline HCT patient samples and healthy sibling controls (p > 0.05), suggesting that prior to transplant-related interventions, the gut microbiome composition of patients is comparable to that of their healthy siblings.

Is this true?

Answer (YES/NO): YES